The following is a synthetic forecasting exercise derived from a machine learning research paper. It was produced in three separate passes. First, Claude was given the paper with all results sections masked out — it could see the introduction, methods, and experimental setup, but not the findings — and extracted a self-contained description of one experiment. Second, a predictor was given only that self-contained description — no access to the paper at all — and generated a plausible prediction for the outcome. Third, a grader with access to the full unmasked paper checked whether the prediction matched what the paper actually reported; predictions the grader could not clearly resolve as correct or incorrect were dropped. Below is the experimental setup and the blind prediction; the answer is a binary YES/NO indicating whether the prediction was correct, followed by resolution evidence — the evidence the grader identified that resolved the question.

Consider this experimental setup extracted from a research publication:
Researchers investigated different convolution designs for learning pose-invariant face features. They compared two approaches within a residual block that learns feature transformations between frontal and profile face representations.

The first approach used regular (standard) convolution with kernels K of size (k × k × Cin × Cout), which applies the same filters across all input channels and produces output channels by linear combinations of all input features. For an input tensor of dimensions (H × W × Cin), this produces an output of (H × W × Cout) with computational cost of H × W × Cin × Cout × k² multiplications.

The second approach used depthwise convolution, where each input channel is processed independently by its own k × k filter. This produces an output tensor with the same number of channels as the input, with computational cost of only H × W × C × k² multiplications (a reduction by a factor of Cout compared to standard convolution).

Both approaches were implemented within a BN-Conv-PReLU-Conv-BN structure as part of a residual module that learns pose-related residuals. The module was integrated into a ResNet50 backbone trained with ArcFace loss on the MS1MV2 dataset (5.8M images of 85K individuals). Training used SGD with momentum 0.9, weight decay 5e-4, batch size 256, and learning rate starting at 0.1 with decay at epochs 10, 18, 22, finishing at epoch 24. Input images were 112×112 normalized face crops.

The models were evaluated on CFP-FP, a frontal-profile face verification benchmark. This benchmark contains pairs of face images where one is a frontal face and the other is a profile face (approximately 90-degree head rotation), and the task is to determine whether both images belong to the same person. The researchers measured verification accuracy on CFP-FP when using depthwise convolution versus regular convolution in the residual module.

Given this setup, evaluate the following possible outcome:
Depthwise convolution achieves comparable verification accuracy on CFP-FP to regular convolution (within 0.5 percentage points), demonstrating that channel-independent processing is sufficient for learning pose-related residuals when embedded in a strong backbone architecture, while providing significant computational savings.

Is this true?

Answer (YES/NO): YES